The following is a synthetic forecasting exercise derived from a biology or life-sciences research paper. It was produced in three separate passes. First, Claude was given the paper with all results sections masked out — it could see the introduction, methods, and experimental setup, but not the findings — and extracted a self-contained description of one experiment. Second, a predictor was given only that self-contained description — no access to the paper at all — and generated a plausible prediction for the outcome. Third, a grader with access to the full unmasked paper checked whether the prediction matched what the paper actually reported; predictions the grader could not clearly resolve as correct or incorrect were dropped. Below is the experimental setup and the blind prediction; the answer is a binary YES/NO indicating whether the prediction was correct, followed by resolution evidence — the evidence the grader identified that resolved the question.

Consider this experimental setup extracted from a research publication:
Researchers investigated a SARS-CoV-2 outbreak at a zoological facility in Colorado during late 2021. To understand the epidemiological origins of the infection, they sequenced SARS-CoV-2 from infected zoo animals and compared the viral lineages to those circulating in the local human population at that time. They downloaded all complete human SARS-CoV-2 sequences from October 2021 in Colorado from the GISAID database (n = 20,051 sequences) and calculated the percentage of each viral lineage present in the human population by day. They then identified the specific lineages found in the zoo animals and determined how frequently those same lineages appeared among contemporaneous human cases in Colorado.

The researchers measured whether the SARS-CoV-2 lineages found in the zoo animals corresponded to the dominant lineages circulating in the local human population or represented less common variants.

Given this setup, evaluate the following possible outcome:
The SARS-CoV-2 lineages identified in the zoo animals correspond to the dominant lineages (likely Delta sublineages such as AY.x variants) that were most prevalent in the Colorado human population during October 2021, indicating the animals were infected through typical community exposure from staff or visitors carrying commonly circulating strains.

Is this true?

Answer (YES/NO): NO